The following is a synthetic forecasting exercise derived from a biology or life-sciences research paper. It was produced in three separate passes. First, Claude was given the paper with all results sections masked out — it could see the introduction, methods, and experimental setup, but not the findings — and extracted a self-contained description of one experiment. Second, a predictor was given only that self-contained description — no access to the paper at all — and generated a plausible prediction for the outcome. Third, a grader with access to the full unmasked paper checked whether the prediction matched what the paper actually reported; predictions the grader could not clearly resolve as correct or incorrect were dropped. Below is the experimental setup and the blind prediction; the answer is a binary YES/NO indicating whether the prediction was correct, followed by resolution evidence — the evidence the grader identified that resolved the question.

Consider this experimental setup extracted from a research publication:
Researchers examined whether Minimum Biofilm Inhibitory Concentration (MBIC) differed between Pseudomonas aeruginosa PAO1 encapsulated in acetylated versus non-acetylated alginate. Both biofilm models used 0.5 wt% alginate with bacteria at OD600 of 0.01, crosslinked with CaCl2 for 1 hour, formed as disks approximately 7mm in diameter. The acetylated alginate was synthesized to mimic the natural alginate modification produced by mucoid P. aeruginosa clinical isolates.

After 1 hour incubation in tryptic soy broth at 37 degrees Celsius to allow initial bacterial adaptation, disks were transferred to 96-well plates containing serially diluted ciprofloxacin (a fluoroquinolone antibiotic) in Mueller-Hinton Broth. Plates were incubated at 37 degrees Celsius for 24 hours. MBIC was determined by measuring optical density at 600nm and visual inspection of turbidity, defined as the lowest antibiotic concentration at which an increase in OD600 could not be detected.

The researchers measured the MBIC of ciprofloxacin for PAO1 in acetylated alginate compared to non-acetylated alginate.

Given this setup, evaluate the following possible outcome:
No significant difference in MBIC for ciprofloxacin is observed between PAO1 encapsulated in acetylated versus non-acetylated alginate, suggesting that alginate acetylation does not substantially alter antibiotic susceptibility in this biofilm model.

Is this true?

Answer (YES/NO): NO